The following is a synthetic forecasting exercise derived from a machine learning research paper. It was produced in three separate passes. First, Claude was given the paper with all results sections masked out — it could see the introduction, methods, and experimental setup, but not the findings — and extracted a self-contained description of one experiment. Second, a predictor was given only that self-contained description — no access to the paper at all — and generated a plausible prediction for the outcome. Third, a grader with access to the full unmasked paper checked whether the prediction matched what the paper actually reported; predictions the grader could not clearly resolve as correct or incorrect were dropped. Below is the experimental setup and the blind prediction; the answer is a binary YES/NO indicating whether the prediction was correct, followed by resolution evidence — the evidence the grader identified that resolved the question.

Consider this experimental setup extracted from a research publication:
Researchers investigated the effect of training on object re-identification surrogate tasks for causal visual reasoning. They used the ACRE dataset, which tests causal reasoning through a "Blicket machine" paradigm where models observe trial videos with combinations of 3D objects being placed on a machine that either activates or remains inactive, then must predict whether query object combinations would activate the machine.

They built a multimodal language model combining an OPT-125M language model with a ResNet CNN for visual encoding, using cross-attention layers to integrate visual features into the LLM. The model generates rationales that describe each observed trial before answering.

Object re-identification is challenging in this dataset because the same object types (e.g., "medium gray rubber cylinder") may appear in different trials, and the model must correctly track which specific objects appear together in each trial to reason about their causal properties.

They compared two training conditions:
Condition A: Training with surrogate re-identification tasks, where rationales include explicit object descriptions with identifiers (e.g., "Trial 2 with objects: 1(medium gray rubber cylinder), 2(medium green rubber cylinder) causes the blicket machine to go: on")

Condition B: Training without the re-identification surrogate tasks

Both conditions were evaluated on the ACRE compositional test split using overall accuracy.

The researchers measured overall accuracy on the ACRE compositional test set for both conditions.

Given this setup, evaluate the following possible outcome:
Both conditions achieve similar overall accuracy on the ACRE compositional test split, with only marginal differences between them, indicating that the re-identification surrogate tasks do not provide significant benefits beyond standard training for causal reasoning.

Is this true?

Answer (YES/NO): NO